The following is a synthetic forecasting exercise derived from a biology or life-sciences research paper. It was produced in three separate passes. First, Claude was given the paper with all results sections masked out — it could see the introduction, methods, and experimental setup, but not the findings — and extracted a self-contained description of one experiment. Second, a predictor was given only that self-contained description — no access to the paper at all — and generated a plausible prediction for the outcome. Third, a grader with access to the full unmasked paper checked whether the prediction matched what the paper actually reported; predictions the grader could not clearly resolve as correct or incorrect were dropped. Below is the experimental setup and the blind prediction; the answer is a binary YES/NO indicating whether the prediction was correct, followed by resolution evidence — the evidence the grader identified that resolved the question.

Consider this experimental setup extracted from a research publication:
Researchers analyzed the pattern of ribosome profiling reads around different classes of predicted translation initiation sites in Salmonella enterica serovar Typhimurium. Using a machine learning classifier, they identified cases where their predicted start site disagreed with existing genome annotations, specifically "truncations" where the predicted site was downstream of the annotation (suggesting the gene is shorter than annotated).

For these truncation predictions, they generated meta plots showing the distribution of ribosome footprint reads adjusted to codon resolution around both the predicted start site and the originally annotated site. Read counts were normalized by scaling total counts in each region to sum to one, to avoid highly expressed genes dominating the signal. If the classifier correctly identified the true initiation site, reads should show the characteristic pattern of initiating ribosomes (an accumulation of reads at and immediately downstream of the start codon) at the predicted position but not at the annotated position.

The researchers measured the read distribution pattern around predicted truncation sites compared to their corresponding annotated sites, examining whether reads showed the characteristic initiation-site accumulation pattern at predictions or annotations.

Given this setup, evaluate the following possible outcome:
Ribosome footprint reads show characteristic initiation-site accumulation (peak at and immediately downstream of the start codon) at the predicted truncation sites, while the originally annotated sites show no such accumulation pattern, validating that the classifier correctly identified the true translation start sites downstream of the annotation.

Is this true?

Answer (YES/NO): YES